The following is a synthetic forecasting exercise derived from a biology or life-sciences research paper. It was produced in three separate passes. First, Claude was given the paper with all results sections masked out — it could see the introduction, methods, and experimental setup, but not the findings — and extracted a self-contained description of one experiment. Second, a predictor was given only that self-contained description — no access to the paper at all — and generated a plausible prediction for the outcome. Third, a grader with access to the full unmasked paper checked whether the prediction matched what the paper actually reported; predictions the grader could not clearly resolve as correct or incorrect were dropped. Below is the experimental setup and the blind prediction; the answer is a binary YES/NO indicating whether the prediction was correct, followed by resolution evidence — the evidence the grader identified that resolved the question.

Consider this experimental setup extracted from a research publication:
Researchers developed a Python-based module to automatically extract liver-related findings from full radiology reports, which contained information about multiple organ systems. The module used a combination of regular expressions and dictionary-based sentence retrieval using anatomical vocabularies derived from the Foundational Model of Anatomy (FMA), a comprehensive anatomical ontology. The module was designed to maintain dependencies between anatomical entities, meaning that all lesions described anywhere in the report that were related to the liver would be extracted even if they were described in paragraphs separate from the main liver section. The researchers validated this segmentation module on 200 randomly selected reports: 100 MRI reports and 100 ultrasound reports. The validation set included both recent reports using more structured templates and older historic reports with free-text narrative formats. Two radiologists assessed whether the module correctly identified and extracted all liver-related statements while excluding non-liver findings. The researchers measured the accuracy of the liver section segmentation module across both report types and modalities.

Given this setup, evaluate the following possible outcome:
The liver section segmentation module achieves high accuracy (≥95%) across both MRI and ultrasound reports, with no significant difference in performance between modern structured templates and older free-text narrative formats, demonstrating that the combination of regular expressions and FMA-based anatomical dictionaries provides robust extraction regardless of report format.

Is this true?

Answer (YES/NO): YES